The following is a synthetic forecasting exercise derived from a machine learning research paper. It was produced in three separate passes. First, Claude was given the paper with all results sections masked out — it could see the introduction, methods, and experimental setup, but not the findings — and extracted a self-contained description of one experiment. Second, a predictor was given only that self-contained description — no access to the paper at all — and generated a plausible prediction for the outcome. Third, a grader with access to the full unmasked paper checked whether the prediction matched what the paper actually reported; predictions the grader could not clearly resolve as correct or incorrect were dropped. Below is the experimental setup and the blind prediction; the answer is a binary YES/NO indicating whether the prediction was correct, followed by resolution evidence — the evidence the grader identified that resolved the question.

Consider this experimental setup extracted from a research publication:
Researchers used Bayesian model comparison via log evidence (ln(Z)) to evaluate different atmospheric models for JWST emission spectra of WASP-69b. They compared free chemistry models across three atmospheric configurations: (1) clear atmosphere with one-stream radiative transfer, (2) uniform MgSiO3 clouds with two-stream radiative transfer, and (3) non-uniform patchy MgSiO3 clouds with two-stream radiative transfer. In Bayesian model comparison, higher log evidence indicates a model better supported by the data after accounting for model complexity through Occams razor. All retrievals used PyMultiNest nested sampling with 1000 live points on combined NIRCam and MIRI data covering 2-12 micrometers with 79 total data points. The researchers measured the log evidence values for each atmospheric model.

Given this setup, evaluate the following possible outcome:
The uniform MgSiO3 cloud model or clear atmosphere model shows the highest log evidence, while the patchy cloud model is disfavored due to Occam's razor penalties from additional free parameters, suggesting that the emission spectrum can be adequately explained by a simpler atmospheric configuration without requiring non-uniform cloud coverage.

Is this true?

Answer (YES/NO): NO